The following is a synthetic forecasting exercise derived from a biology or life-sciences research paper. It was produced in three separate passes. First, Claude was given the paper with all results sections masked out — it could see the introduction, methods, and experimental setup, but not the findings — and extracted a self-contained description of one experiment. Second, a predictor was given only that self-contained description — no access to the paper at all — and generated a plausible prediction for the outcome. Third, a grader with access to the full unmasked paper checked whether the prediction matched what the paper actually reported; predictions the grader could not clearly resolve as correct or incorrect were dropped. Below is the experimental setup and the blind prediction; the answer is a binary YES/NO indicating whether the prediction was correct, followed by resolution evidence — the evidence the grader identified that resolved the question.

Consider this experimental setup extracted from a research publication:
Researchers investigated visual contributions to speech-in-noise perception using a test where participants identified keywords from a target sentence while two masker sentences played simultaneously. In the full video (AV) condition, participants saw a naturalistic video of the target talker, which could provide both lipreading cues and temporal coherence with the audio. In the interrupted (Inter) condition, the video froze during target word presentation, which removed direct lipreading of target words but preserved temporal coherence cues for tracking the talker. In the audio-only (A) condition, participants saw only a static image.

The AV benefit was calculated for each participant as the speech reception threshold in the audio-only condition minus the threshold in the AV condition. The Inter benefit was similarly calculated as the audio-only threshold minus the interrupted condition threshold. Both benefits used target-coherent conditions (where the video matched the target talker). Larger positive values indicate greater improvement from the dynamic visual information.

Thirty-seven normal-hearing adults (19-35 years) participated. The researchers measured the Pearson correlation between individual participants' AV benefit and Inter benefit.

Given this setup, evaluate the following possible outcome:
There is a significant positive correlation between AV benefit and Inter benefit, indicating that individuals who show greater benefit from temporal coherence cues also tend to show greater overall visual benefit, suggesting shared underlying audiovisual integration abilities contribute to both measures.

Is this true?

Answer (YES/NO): NO